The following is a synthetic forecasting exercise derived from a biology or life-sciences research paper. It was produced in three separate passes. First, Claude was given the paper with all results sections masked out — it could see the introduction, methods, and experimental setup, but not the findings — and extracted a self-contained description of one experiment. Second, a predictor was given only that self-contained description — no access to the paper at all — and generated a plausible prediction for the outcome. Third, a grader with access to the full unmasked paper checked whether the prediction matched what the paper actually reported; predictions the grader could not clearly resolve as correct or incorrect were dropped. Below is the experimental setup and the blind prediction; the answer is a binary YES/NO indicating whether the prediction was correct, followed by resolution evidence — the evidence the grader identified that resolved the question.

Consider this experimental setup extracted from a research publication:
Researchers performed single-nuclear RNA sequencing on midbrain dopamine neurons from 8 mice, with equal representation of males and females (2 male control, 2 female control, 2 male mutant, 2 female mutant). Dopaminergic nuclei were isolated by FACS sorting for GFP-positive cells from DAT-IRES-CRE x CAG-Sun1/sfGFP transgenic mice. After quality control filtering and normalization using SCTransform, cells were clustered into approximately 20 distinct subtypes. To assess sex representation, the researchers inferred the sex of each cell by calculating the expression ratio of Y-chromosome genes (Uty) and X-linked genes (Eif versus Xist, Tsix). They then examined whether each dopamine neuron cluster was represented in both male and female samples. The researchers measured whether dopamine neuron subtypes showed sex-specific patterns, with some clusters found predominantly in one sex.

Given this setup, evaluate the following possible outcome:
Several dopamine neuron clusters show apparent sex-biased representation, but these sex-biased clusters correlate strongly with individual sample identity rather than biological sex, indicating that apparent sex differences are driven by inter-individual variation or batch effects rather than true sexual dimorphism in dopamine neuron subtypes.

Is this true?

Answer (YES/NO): NO